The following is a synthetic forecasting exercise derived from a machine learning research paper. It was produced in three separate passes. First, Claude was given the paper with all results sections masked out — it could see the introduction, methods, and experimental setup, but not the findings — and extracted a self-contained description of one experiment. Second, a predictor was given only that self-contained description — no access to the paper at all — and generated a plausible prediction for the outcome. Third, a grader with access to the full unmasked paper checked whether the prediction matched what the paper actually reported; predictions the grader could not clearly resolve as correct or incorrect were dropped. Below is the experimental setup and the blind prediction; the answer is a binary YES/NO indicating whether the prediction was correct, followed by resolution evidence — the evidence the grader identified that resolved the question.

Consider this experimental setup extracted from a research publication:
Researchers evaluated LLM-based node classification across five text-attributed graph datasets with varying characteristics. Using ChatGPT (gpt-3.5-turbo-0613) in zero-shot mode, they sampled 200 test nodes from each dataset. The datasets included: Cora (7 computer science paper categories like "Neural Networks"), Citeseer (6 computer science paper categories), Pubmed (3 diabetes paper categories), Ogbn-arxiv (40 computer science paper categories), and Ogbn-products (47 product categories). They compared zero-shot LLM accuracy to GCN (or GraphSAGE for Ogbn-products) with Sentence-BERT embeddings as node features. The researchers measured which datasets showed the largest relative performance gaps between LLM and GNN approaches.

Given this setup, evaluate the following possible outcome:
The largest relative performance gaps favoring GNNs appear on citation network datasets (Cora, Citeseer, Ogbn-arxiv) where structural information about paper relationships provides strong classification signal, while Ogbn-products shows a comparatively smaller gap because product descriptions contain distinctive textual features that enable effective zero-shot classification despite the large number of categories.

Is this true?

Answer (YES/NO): NO